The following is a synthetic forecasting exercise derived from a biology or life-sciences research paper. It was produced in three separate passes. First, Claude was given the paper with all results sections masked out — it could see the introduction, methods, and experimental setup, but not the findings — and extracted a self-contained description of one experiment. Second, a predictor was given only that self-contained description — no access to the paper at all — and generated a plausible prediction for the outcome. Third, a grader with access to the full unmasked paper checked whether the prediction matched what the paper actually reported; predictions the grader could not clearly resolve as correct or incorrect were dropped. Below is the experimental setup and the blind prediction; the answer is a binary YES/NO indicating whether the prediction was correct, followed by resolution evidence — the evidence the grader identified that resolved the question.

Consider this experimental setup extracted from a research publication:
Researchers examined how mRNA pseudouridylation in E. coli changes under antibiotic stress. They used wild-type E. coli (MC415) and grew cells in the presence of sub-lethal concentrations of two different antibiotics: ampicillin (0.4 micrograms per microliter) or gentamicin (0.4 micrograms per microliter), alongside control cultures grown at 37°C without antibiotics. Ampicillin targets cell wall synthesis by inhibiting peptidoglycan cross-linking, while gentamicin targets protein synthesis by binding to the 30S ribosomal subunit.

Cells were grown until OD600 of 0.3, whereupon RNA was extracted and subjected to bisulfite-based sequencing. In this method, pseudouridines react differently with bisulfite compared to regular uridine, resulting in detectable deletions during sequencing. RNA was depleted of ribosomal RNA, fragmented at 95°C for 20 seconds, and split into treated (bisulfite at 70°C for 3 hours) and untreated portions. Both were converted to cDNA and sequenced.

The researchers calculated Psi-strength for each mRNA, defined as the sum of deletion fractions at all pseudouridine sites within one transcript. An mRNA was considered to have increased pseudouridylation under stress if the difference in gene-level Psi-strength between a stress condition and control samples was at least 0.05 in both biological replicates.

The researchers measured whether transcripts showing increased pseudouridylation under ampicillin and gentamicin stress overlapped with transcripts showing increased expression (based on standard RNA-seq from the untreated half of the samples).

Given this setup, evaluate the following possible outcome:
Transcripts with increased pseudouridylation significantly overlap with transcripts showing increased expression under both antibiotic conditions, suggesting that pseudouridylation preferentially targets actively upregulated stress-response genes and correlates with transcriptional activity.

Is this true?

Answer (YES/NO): NO